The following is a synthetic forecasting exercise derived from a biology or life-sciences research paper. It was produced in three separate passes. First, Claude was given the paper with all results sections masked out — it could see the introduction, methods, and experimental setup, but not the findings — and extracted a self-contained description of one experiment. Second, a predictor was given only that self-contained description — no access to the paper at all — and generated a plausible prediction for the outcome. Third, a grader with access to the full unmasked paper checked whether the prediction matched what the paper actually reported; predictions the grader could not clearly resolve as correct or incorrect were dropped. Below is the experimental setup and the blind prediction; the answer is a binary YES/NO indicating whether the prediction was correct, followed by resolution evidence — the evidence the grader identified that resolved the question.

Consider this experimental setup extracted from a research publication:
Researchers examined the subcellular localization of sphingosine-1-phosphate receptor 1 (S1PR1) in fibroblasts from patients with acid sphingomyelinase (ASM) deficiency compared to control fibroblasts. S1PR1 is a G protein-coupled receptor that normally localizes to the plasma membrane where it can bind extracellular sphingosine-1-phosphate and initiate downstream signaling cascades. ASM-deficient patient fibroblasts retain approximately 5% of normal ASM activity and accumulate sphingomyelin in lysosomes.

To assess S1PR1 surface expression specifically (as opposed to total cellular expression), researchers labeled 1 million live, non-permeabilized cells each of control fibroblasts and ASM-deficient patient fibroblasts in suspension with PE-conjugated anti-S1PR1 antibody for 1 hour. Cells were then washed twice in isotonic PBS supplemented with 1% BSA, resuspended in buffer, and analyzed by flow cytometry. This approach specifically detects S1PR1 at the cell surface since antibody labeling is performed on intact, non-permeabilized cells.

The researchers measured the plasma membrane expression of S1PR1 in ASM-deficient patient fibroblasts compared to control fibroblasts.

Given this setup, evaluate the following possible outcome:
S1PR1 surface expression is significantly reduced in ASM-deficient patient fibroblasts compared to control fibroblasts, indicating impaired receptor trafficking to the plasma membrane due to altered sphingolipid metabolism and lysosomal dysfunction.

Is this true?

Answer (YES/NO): YES